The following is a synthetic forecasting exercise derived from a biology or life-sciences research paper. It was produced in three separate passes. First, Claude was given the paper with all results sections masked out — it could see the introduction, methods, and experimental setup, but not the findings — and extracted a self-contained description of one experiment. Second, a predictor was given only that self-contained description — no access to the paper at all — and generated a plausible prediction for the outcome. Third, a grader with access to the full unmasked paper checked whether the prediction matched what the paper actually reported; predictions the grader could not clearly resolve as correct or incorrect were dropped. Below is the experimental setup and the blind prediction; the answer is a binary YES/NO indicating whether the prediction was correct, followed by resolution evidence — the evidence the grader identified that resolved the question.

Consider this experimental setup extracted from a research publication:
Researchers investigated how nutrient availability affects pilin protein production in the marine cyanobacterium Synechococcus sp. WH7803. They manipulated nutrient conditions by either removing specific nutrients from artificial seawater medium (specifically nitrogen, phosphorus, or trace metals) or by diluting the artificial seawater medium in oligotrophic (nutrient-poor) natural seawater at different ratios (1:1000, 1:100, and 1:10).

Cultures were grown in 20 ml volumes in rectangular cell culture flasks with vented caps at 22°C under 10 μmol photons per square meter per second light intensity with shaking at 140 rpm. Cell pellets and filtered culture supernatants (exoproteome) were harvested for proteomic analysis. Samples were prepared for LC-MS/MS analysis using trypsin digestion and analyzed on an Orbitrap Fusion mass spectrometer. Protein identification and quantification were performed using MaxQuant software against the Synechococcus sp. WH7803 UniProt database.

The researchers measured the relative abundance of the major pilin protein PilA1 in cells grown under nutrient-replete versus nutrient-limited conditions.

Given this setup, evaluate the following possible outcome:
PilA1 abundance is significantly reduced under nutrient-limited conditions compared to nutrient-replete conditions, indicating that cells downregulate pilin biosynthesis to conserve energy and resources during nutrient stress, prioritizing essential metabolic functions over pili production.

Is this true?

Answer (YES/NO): YES